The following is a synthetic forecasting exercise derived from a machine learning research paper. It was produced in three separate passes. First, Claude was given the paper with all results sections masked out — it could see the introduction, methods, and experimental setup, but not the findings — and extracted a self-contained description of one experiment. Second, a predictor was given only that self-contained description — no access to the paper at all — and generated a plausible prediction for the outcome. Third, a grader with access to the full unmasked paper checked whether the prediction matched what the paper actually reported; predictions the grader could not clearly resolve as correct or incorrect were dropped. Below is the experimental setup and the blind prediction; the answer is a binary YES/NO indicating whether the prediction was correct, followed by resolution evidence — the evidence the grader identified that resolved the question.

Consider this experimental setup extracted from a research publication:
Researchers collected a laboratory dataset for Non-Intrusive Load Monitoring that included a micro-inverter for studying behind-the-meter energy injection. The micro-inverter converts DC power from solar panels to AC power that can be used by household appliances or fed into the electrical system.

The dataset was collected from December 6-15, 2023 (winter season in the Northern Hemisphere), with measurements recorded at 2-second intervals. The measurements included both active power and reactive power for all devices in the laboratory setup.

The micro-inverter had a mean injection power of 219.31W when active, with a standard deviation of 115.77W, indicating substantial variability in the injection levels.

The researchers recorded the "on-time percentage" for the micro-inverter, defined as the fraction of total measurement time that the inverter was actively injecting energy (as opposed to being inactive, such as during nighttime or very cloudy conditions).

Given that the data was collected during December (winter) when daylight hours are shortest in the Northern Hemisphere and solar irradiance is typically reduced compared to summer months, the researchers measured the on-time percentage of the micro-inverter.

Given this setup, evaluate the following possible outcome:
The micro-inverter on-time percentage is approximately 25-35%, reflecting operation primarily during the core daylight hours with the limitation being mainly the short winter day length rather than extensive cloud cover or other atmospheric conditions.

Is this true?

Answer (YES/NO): NO